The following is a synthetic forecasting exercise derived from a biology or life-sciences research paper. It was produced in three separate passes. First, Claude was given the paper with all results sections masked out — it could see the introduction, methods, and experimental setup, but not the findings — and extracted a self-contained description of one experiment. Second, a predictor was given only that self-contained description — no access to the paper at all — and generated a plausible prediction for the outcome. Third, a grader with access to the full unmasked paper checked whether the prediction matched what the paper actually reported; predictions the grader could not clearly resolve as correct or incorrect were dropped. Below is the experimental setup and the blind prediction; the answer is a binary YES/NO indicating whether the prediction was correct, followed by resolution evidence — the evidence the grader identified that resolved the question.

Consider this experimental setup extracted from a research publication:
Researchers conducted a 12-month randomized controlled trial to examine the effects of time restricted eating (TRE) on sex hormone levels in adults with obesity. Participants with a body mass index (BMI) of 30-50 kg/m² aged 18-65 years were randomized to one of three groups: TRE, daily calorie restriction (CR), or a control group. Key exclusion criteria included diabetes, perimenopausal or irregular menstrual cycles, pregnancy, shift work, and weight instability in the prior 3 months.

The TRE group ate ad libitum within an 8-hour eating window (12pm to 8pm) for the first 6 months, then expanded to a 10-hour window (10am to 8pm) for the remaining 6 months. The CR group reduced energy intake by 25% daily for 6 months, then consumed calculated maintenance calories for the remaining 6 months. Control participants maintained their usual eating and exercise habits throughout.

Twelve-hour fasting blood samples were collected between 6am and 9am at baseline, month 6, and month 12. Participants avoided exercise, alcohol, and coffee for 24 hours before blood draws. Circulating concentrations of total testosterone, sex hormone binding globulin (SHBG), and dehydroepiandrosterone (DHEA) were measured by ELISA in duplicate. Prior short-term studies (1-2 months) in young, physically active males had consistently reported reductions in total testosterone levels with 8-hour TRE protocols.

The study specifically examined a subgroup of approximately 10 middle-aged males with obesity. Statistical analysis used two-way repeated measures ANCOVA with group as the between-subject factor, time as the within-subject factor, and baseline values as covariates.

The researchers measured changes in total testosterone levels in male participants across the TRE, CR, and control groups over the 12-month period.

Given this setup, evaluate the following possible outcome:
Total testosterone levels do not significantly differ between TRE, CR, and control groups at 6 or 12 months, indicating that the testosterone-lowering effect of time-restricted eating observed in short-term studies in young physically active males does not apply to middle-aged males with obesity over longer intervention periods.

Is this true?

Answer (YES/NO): YES